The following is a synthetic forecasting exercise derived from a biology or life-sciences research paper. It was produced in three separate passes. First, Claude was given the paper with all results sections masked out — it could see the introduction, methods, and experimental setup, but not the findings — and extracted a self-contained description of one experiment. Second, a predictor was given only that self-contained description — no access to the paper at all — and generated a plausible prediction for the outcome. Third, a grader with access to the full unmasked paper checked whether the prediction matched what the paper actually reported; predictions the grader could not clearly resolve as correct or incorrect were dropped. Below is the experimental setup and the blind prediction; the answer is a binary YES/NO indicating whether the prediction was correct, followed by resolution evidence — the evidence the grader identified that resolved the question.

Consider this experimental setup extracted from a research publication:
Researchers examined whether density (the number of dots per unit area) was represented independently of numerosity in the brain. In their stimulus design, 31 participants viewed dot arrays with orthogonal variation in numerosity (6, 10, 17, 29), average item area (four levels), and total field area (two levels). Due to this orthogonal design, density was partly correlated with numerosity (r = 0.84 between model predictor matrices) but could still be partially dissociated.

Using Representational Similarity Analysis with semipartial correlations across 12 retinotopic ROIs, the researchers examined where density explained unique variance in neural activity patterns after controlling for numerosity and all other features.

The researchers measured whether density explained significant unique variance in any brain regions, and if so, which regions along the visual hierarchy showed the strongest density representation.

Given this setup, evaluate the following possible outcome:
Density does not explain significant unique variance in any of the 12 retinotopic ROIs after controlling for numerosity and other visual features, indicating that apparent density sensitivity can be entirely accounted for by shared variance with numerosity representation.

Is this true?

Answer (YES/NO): NO